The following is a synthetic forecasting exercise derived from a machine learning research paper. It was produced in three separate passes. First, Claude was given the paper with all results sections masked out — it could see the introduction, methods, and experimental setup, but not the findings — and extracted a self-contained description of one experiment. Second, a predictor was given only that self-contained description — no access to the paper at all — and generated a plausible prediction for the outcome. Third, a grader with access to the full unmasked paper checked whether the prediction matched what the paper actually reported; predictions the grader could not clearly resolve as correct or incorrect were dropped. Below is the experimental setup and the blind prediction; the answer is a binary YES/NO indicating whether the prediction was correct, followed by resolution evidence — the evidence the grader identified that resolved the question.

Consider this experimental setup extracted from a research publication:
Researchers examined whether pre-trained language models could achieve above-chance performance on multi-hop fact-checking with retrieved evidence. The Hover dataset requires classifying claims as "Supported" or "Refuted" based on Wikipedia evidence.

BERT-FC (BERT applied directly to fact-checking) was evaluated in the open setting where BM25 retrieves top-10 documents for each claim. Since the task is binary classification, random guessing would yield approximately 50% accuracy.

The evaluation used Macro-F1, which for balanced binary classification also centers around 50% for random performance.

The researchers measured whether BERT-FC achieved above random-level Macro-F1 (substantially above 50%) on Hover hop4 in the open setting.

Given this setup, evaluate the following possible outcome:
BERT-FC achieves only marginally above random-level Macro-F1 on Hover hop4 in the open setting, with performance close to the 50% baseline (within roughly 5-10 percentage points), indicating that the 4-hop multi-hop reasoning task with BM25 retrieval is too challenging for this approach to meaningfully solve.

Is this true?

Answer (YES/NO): NO